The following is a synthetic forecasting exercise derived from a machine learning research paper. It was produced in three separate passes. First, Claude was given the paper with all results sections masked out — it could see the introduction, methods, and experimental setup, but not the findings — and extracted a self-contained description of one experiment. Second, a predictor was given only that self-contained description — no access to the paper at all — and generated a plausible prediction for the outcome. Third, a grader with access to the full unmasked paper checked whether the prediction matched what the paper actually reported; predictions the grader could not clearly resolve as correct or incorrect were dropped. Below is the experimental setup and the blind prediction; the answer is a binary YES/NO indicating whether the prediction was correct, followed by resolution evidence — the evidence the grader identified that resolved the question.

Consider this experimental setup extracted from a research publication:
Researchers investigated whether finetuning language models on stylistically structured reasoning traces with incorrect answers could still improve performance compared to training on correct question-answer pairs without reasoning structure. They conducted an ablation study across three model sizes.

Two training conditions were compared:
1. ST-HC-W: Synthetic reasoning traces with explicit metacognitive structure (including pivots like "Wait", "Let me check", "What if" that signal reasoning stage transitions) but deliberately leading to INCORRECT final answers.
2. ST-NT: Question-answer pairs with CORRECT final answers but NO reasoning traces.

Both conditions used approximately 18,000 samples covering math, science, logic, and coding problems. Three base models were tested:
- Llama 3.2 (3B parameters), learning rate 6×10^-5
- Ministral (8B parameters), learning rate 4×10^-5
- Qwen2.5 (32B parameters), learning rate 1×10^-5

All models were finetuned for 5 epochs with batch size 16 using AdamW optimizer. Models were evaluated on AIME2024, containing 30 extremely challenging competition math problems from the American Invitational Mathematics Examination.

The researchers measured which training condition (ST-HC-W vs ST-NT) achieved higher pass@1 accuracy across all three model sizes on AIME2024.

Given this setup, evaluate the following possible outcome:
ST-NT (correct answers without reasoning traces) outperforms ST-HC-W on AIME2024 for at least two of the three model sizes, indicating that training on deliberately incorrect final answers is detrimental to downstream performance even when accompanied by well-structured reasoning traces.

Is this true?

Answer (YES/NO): NO